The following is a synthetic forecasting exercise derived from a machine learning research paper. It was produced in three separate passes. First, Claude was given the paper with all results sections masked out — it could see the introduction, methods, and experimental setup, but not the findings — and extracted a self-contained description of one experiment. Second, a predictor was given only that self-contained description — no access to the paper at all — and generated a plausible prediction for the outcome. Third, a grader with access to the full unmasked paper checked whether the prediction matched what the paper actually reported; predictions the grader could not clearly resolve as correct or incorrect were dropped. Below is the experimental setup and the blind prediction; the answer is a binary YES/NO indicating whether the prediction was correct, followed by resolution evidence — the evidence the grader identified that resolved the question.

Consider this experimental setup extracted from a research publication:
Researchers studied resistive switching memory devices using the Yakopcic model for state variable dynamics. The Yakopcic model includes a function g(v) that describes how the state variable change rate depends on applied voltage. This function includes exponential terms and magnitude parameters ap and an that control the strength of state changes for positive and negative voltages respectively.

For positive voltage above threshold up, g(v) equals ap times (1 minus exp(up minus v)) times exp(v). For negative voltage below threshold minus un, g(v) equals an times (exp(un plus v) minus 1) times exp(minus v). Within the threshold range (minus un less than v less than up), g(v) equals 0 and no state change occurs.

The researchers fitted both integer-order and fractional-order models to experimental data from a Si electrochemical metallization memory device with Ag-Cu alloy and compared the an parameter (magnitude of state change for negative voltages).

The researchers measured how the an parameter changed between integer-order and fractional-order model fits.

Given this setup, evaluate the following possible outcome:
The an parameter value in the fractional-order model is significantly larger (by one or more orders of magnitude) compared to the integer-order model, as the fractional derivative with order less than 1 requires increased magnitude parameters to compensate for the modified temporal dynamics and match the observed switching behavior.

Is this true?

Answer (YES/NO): NO